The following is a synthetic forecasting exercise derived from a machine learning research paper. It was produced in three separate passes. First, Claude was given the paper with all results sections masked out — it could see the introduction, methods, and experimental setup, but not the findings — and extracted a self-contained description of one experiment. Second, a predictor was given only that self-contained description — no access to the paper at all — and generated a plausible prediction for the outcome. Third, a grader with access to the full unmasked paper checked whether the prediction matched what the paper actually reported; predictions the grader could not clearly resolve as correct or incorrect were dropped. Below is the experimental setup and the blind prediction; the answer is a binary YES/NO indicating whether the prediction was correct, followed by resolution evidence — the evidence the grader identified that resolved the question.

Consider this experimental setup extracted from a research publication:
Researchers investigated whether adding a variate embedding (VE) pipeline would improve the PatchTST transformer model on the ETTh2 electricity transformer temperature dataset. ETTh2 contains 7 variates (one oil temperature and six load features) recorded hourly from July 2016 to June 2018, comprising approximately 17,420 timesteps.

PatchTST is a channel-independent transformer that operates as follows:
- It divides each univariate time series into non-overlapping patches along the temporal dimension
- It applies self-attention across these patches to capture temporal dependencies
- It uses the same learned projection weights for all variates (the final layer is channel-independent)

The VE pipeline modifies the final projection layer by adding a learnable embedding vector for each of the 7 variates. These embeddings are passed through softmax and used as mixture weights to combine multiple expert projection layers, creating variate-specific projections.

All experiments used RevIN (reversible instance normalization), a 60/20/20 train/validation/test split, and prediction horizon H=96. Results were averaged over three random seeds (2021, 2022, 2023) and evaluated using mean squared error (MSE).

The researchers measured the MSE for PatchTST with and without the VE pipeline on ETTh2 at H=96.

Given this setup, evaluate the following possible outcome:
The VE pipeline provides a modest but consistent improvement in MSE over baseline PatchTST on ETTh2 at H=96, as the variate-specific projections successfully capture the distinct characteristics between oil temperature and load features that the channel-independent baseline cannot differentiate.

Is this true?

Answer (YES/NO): NO